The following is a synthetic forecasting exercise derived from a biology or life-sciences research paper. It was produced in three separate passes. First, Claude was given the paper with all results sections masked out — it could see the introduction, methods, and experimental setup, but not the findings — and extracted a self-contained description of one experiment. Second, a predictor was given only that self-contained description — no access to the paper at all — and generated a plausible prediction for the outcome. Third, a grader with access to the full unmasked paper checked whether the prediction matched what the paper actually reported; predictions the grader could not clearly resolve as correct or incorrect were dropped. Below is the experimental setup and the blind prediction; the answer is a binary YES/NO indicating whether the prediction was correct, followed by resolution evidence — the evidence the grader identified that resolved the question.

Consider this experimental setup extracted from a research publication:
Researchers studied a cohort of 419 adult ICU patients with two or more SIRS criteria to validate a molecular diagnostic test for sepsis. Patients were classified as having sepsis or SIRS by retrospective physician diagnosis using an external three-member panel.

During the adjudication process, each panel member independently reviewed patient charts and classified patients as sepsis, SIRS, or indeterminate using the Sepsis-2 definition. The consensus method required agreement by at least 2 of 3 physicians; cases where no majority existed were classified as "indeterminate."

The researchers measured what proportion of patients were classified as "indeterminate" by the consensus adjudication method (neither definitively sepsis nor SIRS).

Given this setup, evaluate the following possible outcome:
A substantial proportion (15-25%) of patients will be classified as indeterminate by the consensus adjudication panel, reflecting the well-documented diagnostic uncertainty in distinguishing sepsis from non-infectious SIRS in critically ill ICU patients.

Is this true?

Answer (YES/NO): NO